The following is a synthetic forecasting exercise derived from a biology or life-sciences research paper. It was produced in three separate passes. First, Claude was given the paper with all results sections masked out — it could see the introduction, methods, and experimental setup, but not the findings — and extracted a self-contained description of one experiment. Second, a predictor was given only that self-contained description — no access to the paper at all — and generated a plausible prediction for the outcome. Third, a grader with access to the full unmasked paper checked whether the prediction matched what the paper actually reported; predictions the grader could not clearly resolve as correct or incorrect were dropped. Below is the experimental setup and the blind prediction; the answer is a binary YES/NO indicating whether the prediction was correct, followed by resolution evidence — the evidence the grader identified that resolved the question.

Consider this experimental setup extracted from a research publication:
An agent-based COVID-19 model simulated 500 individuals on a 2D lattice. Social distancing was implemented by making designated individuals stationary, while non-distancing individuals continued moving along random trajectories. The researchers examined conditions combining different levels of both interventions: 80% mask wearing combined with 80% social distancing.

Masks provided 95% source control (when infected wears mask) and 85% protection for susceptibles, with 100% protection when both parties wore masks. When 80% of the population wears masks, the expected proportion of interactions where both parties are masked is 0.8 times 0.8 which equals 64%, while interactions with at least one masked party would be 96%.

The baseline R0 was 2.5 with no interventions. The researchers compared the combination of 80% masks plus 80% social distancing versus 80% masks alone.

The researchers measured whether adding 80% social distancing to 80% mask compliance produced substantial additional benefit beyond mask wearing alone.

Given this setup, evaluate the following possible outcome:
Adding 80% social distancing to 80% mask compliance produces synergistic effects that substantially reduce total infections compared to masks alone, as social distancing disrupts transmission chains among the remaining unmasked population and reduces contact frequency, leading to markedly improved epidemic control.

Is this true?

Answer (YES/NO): YES